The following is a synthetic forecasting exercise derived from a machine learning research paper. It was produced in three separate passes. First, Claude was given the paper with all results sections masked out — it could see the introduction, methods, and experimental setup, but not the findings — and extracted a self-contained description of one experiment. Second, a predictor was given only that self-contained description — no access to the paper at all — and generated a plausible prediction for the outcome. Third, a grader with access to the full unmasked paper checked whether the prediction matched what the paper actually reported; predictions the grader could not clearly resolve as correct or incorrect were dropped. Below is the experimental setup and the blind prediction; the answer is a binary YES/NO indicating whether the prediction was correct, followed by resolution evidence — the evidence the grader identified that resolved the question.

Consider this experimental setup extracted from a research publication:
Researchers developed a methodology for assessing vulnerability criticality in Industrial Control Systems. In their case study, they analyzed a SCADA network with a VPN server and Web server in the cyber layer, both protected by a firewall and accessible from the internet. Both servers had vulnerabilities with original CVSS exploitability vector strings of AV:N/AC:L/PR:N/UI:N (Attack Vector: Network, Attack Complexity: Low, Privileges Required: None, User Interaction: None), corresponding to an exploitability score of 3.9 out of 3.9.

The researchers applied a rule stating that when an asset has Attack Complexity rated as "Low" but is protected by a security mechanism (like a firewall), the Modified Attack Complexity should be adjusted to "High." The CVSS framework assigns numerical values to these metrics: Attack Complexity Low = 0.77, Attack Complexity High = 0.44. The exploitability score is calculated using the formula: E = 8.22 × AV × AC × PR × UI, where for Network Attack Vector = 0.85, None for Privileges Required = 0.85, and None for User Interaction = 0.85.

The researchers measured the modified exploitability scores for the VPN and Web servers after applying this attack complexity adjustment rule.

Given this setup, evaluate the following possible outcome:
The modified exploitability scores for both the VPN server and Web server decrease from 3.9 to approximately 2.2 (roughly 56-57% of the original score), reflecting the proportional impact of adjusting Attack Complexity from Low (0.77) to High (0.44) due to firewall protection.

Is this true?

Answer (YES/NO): YES